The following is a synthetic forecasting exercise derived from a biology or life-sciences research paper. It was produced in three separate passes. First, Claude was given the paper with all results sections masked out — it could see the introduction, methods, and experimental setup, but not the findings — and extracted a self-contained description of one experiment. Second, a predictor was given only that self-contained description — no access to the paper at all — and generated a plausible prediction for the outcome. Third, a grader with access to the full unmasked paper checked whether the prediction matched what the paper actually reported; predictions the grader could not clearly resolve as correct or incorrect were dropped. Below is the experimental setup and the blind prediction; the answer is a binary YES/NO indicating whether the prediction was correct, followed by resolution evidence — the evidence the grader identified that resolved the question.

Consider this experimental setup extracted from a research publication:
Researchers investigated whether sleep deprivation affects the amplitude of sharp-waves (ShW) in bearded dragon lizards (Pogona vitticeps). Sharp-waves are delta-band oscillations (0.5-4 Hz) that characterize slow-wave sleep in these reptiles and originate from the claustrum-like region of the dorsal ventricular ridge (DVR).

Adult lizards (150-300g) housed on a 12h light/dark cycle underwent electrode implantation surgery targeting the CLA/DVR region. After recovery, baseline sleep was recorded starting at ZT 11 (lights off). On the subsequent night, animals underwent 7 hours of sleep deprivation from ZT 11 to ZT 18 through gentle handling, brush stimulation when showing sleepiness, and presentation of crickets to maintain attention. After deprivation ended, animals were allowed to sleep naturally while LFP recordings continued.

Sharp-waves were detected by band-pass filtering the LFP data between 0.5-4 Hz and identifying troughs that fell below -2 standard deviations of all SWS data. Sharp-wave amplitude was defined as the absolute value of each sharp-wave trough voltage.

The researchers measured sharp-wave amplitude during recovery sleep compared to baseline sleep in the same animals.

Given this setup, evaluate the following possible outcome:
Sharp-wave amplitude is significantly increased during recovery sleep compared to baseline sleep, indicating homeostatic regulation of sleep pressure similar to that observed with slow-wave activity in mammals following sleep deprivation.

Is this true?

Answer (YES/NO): YES